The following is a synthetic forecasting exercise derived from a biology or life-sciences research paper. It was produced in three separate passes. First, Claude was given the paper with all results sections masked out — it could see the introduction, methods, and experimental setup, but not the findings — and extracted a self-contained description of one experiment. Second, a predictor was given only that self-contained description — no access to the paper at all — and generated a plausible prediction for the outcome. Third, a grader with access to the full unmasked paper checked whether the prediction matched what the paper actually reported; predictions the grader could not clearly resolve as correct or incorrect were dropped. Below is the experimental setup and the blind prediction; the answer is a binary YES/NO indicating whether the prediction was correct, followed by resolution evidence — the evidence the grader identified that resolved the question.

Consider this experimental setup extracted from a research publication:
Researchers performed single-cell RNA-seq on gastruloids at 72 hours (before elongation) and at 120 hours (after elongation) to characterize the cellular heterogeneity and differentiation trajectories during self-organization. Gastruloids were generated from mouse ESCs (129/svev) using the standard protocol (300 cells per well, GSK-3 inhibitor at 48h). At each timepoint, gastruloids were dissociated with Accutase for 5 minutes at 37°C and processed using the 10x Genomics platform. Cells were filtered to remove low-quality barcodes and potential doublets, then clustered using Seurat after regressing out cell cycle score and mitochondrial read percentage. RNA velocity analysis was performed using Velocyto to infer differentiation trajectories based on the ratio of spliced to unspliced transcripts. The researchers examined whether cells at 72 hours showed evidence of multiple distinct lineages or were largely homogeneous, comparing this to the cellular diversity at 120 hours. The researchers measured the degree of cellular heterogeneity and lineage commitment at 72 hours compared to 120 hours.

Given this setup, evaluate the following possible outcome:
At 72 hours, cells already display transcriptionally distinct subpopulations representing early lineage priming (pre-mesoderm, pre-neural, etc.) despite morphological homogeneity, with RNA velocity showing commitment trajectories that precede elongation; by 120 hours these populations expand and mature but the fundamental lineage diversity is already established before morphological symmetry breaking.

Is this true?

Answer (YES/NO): NO